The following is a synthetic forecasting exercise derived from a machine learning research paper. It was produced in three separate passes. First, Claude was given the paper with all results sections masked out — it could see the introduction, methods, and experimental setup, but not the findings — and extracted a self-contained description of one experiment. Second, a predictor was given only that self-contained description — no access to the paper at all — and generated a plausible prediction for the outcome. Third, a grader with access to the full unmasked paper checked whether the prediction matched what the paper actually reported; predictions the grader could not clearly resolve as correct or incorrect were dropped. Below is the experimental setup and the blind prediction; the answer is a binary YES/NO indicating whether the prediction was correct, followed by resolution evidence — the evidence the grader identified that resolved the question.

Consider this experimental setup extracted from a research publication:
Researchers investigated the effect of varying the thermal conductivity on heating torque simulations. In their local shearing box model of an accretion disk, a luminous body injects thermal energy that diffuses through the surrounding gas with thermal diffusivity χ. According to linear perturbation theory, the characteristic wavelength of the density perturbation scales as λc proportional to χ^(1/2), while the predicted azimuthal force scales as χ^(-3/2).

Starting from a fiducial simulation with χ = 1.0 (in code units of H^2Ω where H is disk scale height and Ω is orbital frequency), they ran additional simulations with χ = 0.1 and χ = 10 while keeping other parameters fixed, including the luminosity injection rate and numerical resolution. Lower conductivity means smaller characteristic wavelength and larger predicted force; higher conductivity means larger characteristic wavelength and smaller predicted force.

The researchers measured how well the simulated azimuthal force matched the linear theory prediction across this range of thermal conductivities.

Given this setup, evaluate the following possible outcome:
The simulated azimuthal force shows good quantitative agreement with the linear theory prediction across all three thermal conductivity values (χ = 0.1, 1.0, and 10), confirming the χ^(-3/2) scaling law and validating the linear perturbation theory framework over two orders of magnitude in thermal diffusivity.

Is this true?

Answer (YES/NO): NO